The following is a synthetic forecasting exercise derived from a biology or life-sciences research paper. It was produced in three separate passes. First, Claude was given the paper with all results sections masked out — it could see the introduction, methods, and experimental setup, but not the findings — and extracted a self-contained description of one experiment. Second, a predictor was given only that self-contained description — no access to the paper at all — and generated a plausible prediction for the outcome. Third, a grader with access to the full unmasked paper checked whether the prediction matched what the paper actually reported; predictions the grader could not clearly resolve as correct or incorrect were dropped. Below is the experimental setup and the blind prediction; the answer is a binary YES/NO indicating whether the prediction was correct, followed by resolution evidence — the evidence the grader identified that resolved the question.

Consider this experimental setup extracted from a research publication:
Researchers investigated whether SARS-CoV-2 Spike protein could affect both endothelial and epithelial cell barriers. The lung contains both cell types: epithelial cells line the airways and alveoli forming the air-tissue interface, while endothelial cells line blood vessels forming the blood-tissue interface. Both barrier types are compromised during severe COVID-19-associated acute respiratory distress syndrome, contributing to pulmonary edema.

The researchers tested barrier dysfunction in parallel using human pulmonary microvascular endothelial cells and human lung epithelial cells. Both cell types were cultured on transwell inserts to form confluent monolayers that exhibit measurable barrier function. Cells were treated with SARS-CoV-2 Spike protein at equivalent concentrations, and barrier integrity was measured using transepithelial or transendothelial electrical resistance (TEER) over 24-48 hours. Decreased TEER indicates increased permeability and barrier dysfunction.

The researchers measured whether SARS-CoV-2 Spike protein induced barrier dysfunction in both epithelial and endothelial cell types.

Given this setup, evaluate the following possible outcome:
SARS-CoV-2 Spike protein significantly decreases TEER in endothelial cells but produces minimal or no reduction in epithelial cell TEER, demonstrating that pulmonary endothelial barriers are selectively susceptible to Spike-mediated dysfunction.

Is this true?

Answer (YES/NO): NO